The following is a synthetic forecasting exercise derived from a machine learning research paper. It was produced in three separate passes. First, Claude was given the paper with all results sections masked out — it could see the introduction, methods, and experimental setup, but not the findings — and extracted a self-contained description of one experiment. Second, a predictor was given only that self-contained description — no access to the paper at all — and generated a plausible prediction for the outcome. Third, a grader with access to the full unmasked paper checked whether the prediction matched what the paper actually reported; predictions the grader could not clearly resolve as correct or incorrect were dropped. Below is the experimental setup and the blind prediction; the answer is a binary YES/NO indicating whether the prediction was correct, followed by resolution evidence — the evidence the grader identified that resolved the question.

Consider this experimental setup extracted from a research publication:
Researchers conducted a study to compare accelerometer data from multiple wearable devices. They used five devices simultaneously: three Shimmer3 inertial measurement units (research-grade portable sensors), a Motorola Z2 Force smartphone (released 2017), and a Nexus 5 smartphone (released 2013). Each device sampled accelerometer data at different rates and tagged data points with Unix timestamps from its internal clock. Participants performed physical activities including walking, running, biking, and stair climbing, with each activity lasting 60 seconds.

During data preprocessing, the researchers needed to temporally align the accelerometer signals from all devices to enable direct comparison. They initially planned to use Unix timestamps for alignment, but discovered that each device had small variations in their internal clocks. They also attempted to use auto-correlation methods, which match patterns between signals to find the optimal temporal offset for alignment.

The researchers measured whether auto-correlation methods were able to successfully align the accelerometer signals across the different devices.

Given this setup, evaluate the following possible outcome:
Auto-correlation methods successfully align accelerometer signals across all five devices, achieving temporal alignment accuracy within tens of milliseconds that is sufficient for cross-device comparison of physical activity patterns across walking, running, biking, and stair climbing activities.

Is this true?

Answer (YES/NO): NO